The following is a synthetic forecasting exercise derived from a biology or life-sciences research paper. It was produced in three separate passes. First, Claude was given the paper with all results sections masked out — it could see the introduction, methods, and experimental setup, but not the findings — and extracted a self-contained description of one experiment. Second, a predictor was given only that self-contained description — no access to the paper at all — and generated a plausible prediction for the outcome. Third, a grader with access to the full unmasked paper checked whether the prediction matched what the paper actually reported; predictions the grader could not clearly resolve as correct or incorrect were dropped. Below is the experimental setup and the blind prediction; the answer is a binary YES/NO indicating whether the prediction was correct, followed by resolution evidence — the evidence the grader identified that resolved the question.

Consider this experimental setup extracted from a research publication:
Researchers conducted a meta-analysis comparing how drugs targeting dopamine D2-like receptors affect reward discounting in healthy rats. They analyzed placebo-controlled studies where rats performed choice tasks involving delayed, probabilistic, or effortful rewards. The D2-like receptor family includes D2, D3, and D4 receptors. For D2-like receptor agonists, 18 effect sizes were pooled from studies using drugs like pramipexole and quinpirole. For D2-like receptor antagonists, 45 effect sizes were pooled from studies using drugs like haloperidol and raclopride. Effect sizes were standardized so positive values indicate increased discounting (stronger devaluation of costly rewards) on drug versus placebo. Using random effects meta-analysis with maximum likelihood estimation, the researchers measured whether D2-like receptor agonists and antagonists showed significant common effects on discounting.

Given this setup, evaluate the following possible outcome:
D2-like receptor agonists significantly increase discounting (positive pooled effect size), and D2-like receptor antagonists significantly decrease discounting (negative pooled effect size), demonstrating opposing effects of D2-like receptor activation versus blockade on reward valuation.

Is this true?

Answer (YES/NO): NO